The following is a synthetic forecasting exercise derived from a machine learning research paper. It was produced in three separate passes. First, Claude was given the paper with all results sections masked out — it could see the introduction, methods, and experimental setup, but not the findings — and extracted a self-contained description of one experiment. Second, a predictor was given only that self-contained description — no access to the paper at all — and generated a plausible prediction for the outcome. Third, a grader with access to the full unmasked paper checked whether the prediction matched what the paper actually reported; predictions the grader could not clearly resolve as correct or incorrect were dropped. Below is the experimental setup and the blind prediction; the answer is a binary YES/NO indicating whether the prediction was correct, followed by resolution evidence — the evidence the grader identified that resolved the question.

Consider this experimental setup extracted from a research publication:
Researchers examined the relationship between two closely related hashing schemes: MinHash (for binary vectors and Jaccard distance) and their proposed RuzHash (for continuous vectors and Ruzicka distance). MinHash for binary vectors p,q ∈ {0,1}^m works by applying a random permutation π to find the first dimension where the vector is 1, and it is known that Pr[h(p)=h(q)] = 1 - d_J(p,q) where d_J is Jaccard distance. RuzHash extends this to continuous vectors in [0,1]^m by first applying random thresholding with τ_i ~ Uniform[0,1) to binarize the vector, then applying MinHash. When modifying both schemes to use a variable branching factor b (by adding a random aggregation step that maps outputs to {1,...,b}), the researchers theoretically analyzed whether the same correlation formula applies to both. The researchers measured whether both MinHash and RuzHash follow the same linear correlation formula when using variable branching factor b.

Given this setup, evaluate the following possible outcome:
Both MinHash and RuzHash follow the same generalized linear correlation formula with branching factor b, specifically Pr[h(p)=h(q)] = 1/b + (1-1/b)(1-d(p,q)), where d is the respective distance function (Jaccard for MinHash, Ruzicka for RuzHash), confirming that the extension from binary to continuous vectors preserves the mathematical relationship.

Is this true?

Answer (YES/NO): YES